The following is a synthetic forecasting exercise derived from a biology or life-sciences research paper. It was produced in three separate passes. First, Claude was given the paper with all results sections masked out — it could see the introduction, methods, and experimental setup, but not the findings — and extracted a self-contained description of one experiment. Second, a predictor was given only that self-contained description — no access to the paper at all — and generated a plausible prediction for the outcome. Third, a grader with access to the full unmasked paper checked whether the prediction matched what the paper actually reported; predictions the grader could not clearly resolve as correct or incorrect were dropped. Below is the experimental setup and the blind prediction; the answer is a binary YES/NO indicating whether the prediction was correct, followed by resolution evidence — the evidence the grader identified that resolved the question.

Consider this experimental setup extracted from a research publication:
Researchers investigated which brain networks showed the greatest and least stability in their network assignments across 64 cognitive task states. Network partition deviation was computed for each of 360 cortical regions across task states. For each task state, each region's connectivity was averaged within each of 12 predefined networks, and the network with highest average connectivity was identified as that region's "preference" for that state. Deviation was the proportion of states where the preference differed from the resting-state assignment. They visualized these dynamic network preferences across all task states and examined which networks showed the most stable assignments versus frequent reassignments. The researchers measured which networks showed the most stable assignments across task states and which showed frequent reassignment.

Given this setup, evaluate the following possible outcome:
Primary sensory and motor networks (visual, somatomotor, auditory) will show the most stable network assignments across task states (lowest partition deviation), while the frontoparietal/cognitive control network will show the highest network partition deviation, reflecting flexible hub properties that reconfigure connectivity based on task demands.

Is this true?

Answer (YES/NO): NO